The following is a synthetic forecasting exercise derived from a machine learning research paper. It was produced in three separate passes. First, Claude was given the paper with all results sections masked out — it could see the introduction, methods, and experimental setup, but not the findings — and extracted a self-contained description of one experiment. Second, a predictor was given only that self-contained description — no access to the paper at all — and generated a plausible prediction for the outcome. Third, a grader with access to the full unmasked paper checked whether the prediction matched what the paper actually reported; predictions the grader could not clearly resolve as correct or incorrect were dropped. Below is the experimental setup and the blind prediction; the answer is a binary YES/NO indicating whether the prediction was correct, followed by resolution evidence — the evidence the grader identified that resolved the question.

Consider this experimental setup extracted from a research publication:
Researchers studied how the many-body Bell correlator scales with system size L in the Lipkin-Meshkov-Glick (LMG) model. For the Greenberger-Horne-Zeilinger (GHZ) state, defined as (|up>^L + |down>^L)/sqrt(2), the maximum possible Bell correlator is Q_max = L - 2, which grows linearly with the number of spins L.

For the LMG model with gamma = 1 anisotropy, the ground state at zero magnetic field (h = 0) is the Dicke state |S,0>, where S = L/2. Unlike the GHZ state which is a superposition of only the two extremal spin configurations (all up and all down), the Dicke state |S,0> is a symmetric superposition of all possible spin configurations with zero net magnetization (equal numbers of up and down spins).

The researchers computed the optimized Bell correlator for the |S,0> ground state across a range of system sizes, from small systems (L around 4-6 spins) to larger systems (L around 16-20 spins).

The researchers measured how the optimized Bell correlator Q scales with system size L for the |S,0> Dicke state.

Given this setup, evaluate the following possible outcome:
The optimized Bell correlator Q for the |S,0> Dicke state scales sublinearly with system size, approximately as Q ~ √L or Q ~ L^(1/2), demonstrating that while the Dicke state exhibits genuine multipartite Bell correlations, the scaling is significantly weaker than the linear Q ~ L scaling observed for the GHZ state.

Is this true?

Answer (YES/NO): NO